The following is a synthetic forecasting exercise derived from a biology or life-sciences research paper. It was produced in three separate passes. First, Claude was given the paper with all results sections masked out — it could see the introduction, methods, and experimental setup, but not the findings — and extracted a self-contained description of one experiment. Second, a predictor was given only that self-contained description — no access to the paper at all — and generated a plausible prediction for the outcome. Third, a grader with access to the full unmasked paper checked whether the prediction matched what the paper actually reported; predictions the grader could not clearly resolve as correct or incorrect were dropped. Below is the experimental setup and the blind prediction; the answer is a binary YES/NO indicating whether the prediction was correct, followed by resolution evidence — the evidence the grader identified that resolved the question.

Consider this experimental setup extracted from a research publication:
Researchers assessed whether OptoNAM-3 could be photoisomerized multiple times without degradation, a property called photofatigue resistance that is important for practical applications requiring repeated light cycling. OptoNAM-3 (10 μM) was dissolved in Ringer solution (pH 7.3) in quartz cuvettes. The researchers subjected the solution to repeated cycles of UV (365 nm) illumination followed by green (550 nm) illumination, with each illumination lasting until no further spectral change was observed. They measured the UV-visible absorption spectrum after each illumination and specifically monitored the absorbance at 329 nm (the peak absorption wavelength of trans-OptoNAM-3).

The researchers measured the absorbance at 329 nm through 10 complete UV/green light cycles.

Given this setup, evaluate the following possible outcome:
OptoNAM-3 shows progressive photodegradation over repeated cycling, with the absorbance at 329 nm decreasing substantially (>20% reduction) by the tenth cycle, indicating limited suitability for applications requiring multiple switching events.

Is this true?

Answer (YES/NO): NO